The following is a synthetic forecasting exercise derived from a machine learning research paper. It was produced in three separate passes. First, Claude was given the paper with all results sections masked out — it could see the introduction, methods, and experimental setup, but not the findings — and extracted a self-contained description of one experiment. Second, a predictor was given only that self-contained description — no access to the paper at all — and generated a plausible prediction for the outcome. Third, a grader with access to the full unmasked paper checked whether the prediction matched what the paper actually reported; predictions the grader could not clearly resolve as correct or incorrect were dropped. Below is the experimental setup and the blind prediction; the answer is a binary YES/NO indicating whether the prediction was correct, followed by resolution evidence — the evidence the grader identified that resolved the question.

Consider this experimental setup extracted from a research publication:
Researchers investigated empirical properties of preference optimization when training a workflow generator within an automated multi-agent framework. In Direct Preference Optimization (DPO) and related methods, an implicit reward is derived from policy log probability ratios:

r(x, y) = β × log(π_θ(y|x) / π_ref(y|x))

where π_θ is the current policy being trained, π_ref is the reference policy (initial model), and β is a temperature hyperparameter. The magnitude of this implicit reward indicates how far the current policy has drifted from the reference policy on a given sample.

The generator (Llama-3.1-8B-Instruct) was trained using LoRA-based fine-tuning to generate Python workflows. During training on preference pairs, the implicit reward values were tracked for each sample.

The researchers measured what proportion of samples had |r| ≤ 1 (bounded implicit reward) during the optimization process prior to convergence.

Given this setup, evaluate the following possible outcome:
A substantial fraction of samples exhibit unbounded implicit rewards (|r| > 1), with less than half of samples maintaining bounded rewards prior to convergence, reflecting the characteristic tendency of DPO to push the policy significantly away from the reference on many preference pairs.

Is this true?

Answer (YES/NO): NO